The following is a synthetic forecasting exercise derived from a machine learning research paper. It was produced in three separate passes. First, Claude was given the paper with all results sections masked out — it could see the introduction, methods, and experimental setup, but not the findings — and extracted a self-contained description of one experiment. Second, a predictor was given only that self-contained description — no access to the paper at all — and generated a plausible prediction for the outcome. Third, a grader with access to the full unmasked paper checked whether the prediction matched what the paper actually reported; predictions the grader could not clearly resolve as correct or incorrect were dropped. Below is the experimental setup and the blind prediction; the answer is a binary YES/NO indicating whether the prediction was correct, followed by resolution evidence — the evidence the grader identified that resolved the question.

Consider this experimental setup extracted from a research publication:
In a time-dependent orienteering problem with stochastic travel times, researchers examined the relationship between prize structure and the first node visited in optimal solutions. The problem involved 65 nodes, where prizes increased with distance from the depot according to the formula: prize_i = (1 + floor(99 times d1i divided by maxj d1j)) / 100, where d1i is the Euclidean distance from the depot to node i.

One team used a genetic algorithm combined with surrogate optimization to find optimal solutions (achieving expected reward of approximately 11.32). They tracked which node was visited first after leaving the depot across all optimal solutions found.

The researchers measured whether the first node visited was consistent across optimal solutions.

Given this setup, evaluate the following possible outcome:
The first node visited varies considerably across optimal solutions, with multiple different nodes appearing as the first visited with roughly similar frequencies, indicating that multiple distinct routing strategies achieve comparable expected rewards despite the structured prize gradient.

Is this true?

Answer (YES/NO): NO